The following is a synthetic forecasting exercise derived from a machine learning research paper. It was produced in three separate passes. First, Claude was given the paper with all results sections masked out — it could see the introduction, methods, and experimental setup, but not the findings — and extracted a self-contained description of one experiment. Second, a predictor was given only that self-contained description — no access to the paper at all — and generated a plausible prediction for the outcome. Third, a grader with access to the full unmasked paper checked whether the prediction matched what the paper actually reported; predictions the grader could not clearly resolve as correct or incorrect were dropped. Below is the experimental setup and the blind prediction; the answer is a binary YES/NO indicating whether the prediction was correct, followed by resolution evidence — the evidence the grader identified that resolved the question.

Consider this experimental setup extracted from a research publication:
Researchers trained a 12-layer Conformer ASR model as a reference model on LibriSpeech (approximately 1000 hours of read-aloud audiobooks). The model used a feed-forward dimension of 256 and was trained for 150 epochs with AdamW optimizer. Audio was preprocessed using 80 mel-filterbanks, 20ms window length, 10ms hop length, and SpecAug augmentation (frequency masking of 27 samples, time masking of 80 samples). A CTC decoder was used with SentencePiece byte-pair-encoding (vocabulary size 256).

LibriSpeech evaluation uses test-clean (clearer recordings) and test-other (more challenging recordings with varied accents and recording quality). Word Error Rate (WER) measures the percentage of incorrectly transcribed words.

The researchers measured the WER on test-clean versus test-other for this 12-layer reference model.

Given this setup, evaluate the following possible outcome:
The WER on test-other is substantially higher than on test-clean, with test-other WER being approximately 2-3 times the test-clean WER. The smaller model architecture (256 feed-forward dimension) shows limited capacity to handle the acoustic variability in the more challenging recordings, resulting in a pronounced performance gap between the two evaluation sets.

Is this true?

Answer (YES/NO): YES